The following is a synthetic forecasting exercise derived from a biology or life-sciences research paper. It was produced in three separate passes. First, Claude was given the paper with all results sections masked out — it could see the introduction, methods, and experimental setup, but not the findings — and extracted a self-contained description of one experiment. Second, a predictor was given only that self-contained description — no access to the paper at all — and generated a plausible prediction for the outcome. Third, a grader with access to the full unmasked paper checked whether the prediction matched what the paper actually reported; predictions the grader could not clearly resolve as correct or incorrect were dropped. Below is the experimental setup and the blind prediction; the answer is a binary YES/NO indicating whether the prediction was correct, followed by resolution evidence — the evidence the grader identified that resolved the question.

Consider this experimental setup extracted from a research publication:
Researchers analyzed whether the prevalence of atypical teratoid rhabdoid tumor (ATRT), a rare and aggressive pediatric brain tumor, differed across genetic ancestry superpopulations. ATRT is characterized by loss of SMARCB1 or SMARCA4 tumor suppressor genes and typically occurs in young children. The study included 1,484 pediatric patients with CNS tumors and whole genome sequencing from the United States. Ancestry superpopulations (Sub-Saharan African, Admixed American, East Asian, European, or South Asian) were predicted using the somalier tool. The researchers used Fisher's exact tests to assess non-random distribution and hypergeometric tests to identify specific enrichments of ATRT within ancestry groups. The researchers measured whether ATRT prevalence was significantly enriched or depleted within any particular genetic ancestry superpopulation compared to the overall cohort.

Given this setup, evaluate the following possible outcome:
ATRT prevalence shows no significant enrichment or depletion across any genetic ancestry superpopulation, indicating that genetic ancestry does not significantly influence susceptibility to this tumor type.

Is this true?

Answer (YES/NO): NO